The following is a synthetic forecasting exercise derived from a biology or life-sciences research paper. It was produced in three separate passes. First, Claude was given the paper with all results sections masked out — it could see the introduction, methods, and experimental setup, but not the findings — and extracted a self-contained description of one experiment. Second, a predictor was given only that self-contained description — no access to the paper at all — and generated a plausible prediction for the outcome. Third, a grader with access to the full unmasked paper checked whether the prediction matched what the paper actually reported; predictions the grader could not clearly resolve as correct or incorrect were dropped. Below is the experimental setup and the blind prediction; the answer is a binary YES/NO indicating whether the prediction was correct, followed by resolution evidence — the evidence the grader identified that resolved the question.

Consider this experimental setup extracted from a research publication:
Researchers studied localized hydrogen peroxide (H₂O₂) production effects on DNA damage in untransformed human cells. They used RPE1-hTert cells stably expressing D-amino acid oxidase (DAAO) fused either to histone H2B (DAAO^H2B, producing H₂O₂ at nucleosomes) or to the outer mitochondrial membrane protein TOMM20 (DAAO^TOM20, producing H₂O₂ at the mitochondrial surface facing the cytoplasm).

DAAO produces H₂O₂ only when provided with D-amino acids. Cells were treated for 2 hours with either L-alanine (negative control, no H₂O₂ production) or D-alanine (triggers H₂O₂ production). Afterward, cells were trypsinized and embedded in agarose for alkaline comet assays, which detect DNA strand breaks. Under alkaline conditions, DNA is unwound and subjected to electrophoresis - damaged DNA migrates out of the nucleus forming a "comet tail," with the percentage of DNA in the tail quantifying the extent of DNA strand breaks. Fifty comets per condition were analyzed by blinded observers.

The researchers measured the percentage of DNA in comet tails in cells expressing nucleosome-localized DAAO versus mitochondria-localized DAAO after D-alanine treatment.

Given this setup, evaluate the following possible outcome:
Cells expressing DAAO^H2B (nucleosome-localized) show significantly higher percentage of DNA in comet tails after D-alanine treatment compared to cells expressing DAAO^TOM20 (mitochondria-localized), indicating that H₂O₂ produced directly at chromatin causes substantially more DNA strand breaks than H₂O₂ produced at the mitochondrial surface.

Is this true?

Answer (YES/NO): YES